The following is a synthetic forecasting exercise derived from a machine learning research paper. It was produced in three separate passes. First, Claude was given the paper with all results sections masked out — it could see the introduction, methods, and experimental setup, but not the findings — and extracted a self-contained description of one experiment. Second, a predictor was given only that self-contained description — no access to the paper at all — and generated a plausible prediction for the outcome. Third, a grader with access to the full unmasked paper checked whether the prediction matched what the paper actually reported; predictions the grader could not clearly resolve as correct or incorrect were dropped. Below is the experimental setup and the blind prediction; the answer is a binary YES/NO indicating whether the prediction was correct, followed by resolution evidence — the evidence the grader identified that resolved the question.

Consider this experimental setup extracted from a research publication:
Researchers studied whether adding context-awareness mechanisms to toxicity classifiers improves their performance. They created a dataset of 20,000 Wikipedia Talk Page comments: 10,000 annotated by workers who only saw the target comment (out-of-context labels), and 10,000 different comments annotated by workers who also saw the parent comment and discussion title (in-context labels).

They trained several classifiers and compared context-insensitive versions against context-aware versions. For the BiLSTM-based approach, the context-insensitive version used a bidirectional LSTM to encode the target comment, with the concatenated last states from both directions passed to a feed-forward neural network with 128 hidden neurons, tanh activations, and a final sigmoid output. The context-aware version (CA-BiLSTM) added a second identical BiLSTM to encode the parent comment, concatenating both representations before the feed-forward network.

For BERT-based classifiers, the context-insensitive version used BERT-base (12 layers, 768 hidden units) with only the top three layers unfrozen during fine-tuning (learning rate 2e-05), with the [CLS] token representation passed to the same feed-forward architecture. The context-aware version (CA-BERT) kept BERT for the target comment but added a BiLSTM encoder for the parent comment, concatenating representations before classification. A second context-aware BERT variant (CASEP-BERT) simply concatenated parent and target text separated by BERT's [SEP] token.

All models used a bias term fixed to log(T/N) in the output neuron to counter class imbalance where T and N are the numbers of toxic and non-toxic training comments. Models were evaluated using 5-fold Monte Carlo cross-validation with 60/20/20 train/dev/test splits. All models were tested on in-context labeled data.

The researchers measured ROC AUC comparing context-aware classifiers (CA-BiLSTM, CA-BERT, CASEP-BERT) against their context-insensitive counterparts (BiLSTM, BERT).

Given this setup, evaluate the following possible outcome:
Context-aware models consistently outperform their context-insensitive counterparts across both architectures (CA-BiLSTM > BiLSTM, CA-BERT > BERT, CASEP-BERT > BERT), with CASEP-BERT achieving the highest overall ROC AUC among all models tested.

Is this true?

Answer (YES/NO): NO